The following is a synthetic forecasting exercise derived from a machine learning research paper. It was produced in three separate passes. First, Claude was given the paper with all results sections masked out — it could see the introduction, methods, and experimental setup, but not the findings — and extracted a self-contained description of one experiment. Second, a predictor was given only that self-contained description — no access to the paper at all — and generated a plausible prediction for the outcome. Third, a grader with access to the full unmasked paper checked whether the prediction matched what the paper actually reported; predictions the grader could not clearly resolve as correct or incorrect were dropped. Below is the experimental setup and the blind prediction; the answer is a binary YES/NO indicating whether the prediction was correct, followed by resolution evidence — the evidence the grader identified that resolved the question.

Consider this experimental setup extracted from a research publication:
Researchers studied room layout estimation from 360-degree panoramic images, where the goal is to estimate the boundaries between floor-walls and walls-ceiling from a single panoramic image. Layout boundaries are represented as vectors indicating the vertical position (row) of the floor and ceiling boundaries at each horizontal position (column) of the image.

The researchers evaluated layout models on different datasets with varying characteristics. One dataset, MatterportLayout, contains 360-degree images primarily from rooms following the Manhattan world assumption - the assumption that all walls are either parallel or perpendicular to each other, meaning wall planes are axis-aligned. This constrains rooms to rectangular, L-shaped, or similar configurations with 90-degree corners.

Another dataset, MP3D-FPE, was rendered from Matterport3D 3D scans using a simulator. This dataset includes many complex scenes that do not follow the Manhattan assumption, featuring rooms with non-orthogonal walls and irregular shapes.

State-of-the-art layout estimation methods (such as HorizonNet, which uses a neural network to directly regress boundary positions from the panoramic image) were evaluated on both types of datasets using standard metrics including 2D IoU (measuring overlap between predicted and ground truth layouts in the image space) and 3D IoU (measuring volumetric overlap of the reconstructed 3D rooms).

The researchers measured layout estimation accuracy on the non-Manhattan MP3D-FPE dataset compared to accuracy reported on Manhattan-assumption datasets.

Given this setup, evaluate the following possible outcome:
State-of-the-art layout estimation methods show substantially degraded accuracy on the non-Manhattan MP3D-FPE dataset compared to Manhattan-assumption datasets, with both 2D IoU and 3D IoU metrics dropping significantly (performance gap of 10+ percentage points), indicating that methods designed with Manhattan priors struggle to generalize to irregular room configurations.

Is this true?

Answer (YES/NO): NO